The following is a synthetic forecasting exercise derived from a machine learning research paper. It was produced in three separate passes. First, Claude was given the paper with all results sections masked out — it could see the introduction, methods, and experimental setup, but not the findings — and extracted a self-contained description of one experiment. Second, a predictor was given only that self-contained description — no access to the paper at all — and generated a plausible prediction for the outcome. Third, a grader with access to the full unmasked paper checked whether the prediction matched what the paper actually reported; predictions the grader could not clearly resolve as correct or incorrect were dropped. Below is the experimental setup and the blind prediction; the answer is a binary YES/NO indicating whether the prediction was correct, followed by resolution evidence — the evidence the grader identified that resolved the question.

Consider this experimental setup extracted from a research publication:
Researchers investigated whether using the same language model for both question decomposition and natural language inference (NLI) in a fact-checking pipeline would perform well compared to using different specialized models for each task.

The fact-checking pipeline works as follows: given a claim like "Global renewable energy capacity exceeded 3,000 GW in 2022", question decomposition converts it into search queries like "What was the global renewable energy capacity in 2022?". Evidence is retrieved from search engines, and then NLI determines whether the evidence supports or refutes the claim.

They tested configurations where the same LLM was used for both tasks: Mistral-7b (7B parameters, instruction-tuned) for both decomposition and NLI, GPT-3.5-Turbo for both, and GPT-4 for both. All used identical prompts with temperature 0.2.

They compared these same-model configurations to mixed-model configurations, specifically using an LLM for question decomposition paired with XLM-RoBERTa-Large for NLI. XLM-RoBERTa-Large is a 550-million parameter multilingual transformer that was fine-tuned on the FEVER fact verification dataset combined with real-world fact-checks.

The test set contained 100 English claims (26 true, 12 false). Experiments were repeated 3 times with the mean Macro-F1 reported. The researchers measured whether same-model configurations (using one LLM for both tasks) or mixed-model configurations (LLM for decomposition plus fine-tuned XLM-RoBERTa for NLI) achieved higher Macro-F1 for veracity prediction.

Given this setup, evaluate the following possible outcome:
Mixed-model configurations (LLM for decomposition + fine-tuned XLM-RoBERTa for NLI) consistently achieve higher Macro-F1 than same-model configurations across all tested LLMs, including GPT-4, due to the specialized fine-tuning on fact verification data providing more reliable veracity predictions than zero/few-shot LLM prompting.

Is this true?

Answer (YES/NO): YES